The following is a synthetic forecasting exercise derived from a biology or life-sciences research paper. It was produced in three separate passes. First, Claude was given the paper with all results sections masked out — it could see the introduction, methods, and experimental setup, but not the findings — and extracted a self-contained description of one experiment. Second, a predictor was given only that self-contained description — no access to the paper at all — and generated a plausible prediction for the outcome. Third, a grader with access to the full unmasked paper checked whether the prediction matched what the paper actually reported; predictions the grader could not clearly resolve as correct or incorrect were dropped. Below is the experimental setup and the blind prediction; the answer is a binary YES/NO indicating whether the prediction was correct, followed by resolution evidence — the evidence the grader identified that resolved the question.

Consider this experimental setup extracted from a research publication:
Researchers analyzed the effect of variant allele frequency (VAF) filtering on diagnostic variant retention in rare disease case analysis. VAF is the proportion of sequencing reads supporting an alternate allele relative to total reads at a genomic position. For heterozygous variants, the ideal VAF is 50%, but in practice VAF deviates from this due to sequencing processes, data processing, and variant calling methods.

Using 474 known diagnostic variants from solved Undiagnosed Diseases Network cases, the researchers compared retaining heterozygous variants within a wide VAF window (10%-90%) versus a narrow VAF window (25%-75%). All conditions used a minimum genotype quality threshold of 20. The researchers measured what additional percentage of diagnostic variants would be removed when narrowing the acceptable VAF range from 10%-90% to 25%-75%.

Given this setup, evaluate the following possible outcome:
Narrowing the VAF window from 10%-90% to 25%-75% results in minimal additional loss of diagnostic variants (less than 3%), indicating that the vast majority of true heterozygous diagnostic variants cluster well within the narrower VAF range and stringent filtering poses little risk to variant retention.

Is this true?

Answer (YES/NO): YES